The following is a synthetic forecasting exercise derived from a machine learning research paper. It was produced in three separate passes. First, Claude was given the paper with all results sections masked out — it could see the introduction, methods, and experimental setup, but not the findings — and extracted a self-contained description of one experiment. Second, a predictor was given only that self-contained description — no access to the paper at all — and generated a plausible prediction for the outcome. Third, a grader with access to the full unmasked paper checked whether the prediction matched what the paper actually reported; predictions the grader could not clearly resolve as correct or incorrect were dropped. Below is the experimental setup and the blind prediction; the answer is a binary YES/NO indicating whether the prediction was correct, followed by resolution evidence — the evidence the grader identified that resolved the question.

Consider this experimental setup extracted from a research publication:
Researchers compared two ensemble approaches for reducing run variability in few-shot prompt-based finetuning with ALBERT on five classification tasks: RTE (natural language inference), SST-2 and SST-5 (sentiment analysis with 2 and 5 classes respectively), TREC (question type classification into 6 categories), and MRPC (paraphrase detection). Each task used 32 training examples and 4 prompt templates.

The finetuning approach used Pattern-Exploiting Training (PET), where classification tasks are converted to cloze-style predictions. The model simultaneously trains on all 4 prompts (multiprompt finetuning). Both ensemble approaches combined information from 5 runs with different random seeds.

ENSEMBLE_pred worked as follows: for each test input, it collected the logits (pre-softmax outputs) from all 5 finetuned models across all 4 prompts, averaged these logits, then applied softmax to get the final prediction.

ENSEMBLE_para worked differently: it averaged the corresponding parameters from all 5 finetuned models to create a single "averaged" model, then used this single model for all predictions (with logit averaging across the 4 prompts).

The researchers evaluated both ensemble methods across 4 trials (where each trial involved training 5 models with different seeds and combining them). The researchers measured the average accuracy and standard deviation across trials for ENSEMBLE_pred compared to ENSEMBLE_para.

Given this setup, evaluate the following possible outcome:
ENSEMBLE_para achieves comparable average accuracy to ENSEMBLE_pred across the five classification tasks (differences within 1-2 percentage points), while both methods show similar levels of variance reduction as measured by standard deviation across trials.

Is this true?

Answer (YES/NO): YES